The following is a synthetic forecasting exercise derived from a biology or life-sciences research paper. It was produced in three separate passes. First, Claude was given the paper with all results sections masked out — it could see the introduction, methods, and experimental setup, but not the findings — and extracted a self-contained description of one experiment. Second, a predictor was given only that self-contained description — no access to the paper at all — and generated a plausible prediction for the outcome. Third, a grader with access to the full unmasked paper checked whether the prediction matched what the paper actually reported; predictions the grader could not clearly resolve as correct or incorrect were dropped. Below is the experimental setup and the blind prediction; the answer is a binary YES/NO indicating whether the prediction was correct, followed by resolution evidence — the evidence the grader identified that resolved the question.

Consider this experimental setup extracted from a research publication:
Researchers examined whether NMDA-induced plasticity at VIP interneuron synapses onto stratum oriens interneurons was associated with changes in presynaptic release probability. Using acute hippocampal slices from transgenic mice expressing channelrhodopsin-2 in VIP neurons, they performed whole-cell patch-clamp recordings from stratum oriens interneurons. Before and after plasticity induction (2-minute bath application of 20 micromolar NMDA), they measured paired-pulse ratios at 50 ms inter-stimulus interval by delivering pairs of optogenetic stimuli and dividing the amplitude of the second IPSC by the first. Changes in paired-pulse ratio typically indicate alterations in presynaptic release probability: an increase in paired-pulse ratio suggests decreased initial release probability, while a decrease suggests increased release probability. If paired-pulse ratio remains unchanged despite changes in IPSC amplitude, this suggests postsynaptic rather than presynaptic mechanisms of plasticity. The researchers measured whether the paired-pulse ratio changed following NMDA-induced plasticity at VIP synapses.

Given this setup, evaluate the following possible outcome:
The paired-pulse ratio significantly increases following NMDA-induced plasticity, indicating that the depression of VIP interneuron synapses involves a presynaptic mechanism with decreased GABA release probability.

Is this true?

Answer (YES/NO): NO